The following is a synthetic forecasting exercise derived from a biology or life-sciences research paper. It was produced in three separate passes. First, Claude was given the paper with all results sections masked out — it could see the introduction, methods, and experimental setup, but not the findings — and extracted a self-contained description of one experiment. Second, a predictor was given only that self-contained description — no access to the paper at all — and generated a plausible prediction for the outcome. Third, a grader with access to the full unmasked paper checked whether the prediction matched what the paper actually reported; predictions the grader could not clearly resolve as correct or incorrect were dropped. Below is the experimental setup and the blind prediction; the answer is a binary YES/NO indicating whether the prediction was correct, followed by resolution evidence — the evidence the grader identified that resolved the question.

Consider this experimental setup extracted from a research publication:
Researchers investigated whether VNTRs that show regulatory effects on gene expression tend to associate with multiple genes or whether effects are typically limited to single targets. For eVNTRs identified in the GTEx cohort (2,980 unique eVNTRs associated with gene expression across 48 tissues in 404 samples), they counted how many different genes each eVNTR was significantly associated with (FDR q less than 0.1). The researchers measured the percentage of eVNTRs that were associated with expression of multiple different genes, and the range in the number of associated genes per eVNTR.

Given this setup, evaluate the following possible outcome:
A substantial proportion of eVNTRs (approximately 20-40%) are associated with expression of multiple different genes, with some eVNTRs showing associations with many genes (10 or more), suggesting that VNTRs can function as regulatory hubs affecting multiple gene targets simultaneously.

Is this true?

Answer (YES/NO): YES